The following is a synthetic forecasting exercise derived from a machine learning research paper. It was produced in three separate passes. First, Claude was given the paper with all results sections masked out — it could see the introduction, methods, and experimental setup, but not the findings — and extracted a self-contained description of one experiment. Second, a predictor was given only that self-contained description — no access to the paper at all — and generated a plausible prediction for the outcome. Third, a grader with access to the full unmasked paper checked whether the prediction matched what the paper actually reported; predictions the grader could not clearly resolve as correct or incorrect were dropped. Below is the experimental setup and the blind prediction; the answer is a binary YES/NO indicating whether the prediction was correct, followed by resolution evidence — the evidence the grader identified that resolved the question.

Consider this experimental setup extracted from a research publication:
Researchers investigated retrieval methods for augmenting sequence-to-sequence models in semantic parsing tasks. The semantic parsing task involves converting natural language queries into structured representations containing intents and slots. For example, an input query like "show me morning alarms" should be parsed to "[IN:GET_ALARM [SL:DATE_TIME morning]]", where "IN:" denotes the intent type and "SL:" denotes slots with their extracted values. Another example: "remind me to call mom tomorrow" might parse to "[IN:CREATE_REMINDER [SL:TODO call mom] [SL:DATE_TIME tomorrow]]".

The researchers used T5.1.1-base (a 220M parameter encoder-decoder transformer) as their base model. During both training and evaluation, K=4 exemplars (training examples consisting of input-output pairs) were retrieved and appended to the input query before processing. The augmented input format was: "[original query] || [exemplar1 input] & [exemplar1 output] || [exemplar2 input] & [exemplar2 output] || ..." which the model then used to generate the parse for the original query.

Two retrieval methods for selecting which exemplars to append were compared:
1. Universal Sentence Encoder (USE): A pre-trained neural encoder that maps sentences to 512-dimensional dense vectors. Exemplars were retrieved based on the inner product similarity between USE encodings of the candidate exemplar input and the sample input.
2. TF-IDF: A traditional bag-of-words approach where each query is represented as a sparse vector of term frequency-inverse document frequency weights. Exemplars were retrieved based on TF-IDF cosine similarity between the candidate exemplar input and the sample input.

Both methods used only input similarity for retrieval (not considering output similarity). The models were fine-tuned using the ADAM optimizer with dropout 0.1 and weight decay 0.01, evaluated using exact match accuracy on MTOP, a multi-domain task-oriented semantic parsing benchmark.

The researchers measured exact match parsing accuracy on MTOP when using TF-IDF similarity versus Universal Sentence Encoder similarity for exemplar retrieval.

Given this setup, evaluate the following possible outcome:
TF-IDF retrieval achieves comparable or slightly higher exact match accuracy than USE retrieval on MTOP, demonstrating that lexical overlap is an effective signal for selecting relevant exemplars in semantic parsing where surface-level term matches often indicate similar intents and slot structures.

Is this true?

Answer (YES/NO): YES